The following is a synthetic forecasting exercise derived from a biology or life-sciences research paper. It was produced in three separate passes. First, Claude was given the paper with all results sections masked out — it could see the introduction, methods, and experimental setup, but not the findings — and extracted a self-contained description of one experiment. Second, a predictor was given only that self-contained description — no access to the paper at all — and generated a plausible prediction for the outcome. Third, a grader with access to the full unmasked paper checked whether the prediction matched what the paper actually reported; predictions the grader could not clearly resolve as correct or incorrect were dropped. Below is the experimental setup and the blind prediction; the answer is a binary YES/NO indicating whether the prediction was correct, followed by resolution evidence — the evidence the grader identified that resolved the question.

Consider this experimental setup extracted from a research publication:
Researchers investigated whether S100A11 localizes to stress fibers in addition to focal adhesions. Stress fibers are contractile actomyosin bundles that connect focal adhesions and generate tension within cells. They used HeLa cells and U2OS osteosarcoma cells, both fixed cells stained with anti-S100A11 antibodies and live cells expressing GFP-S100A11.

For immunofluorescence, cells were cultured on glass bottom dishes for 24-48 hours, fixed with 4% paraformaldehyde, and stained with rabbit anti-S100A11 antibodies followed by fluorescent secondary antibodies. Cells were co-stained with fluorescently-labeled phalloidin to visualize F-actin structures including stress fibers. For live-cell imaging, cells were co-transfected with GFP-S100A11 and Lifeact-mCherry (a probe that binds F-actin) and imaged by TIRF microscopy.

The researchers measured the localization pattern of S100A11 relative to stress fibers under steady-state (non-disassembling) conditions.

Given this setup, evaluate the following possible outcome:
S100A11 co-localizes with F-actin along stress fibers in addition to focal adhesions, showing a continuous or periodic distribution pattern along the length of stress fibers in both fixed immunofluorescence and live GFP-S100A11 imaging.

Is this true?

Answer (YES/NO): YES